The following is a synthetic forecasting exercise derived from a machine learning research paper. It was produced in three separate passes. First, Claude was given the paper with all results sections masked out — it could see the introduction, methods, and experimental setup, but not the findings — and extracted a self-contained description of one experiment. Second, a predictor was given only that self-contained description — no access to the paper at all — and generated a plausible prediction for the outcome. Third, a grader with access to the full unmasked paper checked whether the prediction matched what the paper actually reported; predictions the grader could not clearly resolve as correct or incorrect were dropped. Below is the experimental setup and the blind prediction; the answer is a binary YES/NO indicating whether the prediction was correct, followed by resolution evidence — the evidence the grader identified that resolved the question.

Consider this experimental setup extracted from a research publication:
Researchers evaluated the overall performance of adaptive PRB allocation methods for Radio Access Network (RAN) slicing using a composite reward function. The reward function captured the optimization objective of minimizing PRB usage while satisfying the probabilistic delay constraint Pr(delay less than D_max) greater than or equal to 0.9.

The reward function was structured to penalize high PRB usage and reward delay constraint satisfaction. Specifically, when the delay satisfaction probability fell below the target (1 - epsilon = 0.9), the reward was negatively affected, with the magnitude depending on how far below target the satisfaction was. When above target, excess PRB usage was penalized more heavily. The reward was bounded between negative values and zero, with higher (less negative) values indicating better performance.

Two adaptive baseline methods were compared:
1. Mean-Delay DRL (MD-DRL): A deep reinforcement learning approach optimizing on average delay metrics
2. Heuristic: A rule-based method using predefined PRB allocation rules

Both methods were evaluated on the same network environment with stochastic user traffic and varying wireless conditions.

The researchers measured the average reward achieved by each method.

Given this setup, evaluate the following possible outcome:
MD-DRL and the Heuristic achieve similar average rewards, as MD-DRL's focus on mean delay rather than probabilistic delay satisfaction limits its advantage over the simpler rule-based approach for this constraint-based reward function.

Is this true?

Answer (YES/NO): NO